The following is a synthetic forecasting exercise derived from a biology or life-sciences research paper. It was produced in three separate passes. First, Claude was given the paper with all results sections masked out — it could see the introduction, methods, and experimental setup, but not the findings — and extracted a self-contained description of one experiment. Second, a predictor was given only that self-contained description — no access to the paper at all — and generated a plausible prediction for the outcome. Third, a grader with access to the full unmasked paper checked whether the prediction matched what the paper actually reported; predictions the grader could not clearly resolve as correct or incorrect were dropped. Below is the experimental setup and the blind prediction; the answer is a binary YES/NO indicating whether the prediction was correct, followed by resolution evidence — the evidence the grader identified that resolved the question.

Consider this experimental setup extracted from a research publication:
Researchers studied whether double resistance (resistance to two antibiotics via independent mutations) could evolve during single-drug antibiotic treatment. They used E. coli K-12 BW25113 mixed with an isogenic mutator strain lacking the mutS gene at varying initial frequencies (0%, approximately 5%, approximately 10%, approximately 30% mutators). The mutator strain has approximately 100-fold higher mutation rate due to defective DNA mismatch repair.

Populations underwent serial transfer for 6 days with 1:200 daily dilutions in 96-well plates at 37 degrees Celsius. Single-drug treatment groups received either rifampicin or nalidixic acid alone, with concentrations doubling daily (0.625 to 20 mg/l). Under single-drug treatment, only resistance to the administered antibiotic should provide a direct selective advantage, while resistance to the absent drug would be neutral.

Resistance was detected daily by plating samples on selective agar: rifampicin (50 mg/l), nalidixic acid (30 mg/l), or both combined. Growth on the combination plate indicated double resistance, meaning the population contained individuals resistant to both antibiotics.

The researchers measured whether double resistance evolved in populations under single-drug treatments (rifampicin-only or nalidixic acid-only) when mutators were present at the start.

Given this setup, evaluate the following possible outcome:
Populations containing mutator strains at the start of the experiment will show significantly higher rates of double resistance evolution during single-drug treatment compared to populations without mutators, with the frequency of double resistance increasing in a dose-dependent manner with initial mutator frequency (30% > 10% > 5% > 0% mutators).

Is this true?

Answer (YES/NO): NO